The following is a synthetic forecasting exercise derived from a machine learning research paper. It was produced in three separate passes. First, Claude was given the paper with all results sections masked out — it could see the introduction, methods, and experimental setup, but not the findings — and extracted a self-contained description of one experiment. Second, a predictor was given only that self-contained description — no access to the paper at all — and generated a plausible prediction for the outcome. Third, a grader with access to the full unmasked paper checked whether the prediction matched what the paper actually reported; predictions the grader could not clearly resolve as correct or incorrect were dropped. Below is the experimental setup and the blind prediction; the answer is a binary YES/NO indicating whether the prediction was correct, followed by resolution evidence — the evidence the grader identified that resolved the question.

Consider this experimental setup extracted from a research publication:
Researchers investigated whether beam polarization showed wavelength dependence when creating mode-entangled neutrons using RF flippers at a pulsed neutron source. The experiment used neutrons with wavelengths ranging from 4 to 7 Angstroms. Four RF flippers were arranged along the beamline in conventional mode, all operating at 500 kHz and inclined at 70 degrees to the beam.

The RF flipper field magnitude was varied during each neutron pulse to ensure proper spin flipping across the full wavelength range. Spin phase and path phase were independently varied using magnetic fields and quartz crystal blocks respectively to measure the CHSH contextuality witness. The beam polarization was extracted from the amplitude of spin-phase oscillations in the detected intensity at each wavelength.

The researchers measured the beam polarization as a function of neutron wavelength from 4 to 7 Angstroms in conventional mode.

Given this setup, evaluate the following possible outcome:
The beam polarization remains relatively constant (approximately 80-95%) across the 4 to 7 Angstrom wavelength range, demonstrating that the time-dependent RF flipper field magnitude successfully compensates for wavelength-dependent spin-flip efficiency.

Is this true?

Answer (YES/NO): NO